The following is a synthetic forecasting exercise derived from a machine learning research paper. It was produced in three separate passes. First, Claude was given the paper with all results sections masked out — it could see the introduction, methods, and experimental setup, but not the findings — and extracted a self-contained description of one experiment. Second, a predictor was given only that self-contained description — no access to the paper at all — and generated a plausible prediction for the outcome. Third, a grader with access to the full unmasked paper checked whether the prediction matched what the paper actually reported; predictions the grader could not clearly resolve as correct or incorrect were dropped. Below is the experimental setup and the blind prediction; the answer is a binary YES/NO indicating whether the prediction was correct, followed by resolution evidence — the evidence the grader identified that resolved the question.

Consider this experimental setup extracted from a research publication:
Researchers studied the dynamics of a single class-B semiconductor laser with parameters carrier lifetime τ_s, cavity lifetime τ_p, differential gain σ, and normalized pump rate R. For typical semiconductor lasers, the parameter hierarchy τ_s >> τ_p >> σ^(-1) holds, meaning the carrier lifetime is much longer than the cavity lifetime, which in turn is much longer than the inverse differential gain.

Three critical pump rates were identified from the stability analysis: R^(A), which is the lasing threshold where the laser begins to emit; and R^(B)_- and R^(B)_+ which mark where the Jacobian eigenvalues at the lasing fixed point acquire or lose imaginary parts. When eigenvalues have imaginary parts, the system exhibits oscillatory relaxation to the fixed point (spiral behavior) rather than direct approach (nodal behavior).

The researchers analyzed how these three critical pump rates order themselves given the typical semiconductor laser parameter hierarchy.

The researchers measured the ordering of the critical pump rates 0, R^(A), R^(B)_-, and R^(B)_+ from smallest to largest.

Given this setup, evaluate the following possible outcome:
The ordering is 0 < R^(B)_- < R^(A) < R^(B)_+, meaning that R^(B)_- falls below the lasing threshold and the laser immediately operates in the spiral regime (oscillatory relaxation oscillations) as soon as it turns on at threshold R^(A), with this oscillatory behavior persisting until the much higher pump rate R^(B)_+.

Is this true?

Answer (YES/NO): NO